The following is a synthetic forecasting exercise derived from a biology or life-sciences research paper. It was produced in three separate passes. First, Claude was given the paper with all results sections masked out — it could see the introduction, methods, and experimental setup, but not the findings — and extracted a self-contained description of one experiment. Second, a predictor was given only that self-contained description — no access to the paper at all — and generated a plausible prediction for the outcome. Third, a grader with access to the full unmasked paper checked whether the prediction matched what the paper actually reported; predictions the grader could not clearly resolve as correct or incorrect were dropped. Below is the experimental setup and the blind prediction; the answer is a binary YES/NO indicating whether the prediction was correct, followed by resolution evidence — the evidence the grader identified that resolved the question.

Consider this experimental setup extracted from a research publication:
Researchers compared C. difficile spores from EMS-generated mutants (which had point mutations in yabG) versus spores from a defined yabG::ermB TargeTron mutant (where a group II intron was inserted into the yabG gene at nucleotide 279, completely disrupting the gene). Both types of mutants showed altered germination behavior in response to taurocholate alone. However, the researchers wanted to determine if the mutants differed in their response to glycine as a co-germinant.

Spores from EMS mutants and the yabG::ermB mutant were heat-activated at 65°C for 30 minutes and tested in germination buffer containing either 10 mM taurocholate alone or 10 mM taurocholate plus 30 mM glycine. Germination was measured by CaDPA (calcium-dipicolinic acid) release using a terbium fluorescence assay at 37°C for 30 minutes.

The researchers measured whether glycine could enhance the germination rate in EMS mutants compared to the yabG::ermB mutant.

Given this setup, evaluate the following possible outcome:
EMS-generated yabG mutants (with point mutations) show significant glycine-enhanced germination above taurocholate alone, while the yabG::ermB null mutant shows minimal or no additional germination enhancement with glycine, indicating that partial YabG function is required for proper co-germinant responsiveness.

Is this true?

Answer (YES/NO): YES